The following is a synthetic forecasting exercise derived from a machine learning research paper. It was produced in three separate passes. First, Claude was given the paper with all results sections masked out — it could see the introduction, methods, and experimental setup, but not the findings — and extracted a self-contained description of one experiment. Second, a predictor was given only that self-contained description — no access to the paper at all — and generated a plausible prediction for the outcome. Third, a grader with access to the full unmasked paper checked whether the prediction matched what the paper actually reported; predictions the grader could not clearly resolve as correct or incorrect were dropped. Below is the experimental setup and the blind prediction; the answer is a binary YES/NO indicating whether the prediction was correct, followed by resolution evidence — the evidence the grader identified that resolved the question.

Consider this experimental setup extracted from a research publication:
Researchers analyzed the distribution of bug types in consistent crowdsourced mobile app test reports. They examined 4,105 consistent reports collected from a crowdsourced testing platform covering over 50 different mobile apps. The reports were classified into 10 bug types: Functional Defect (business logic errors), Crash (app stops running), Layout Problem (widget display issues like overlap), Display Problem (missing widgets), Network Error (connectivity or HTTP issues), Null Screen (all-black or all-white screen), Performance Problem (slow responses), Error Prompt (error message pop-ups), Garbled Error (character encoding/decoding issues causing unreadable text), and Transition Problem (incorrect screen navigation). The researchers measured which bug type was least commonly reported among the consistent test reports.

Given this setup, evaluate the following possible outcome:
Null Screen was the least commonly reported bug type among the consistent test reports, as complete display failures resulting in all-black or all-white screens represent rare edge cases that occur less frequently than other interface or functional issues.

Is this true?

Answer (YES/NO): NO